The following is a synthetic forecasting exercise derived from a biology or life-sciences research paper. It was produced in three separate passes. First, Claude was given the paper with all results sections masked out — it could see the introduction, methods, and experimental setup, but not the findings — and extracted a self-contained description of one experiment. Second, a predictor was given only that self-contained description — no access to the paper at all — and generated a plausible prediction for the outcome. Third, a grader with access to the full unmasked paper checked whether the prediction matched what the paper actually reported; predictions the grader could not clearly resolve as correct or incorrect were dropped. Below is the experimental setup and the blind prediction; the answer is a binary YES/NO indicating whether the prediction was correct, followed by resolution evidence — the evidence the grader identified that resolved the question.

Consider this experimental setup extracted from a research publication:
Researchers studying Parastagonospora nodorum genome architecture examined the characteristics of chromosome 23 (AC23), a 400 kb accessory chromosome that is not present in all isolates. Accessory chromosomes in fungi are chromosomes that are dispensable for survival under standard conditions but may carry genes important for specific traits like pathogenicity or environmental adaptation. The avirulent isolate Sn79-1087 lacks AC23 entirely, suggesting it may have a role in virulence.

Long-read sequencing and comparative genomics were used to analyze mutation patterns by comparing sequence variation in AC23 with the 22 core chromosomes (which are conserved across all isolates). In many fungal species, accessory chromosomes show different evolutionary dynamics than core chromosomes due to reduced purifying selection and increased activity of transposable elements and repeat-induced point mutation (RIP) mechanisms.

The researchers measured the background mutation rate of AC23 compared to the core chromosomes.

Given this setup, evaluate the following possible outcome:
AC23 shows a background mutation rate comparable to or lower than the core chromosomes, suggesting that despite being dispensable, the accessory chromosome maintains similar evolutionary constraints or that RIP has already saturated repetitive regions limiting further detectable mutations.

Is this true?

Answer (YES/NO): NO